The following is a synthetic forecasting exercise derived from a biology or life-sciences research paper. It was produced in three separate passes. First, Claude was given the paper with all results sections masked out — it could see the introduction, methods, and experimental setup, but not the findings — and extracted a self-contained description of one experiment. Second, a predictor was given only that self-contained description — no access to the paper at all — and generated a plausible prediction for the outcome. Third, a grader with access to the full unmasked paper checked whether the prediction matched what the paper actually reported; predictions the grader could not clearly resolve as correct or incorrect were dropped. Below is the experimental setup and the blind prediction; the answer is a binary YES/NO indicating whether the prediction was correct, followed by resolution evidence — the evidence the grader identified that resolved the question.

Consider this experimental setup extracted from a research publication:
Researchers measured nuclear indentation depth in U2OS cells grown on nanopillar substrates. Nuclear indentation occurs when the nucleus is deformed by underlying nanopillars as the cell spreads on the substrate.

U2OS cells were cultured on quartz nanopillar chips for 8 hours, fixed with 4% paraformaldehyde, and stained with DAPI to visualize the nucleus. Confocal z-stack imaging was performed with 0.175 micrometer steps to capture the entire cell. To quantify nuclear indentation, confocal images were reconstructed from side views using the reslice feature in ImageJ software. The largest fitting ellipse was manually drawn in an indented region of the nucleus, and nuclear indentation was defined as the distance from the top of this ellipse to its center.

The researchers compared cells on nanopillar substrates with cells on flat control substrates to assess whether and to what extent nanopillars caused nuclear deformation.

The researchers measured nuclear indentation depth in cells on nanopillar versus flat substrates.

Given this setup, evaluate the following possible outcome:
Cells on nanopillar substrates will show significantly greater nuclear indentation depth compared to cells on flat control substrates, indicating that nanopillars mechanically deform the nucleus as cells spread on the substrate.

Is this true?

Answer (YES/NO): YES